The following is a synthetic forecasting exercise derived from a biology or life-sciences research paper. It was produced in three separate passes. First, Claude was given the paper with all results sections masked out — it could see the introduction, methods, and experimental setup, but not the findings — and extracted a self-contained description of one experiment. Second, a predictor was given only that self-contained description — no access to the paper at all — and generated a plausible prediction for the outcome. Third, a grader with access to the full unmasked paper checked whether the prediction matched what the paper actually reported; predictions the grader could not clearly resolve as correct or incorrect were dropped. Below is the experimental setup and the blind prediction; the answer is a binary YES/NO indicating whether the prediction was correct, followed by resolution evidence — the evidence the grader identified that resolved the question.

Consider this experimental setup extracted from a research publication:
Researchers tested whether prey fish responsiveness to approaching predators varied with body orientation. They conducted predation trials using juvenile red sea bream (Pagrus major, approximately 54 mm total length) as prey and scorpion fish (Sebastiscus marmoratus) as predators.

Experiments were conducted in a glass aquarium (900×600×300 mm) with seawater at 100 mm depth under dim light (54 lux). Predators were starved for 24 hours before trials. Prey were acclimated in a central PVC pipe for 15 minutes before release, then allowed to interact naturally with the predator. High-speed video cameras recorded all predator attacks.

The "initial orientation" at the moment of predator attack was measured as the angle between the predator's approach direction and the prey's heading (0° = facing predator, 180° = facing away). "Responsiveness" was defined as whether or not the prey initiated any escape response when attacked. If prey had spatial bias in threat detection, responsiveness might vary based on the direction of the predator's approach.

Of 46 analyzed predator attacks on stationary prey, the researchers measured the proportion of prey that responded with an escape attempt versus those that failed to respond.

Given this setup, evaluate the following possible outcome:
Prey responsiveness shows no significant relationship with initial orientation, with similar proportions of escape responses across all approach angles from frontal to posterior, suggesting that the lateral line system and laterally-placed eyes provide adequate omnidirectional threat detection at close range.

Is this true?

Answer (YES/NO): YES